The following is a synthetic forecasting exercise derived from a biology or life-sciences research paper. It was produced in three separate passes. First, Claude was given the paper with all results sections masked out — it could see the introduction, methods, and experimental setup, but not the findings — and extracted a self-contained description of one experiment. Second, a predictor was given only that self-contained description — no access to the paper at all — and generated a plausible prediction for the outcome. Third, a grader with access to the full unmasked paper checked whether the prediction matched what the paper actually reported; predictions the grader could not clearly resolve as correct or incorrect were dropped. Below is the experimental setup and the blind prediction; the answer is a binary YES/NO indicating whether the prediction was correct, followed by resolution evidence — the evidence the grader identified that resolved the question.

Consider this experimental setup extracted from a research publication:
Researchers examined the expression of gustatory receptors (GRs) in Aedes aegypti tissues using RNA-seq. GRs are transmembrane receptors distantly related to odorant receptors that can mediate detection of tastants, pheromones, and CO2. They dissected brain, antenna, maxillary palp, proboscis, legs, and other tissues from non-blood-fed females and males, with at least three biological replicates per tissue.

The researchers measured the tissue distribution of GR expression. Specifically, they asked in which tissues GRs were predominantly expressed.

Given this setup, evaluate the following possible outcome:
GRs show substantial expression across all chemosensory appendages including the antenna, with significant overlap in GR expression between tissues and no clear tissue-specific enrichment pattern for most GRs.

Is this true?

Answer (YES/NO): NO